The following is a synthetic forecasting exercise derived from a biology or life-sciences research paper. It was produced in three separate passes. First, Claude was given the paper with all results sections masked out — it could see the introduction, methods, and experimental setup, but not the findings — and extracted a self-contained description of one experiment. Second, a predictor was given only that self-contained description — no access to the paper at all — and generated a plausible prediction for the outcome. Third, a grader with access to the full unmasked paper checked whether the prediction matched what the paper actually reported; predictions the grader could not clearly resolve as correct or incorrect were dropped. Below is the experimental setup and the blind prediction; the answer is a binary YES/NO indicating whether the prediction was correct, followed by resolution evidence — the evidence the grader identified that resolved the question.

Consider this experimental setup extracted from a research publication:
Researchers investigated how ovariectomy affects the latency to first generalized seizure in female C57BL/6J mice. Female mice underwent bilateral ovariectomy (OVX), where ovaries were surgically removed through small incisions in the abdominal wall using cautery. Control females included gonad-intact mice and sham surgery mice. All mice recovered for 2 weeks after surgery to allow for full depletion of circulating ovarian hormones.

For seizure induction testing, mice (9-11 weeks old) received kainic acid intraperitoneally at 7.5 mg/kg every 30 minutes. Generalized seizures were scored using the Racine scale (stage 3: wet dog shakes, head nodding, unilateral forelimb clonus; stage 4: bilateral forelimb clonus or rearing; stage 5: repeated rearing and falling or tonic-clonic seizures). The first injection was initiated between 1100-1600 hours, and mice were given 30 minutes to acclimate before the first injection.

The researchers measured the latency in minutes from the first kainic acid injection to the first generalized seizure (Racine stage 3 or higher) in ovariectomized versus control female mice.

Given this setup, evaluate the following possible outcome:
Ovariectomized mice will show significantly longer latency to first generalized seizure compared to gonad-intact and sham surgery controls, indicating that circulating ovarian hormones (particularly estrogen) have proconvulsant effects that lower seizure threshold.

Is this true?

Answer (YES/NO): NO